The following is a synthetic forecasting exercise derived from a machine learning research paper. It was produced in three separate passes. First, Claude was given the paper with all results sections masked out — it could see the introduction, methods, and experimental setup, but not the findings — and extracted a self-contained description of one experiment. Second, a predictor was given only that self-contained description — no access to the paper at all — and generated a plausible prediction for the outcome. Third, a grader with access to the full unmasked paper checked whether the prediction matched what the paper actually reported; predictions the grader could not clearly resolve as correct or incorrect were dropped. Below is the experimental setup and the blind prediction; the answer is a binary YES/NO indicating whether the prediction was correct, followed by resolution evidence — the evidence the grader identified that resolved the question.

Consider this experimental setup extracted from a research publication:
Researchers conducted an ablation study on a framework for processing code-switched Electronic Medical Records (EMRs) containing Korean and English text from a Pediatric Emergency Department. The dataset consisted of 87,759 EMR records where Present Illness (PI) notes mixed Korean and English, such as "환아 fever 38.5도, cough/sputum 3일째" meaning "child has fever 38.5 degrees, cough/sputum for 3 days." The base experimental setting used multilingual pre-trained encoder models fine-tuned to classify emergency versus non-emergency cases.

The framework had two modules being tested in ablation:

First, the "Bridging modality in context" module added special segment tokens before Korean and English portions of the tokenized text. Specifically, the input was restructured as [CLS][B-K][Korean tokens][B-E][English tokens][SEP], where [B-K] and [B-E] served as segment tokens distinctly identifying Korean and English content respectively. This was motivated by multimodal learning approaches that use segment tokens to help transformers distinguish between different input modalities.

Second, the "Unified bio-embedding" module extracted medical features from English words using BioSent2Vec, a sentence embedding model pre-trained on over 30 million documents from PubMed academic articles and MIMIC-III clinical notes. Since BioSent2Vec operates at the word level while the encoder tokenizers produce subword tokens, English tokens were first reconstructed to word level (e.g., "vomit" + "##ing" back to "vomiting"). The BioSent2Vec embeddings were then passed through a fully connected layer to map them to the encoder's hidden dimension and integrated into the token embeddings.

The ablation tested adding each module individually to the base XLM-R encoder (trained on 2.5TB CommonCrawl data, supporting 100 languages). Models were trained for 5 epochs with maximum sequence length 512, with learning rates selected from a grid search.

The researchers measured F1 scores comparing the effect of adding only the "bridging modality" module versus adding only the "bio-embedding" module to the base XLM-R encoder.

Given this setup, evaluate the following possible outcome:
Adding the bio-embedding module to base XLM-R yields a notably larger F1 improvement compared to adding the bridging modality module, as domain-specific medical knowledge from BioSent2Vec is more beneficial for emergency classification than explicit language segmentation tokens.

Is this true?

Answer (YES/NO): NO